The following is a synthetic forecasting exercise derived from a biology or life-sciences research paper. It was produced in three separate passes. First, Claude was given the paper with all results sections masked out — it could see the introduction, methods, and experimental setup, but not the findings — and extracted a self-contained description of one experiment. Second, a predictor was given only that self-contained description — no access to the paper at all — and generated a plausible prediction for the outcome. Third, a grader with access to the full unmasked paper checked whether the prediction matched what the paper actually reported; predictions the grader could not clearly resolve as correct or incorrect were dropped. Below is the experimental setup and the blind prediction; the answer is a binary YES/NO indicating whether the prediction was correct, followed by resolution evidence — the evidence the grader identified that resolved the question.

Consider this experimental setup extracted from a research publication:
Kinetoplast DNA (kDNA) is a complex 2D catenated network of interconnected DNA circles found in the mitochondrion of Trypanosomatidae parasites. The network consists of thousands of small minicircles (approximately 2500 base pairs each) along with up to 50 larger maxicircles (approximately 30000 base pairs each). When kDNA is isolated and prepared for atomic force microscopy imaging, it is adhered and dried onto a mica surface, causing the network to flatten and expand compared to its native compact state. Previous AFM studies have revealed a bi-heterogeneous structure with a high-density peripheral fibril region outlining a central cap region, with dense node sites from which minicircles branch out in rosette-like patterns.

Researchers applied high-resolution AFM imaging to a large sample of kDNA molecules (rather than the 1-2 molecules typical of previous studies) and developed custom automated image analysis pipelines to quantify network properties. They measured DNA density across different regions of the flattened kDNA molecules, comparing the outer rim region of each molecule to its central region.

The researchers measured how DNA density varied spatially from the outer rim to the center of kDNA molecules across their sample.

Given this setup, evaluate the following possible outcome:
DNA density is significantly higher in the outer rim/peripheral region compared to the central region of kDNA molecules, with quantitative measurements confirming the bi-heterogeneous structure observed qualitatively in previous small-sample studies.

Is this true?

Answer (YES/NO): YES